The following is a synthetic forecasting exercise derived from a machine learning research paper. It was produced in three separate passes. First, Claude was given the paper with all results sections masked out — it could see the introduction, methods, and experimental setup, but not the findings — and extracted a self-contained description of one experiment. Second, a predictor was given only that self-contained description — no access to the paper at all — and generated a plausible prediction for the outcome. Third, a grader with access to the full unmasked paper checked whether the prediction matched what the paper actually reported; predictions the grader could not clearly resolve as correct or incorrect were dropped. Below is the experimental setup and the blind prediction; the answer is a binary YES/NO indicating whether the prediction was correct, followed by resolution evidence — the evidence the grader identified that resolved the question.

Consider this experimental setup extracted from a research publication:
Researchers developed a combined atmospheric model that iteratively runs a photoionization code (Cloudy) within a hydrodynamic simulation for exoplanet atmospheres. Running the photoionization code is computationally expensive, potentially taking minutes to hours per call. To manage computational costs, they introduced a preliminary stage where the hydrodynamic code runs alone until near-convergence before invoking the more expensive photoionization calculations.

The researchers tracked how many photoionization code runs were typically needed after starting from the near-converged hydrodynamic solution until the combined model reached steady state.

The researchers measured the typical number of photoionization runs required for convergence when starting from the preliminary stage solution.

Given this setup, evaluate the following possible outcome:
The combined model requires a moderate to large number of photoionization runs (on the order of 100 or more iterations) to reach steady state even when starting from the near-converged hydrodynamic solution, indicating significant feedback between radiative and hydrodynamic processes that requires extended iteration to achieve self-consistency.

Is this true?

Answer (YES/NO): YES